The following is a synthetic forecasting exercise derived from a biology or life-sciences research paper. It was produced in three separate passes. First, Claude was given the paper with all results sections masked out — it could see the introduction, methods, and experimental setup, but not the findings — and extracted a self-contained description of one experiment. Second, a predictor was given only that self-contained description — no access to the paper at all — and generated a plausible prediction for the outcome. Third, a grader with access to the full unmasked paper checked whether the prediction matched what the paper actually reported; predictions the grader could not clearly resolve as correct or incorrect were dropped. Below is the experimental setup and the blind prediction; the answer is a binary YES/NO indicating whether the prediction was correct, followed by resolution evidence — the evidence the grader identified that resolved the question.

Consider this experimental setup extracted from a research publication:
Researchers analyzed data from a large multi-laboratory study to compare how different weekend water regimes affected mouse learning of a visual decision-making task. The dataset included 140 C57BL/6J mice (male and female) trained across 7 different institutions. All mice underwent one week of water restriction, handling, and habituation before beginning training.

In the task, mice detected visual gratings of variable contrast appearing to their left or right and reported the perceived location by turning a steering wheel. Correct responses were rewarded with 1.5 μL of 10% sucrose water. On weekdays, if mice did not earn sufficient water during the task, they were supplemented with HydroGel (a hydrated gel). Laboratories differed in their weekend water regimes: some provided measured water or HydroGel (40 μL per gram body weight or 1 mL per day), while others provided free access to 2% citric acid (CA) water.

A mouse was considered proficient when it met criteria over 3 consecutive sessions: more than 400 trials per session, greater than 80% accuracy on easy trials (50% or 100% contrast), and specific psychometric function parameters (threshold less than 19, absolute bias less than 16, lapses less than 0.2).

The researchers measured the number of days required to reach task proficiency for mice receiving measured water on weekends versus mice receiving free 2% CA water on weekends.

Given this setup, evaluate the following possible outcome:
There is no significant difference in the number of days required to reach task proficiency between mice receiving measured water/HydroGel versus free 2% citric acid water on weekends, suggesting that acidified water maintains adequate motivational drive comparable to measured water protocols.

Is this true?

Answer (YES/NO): YES